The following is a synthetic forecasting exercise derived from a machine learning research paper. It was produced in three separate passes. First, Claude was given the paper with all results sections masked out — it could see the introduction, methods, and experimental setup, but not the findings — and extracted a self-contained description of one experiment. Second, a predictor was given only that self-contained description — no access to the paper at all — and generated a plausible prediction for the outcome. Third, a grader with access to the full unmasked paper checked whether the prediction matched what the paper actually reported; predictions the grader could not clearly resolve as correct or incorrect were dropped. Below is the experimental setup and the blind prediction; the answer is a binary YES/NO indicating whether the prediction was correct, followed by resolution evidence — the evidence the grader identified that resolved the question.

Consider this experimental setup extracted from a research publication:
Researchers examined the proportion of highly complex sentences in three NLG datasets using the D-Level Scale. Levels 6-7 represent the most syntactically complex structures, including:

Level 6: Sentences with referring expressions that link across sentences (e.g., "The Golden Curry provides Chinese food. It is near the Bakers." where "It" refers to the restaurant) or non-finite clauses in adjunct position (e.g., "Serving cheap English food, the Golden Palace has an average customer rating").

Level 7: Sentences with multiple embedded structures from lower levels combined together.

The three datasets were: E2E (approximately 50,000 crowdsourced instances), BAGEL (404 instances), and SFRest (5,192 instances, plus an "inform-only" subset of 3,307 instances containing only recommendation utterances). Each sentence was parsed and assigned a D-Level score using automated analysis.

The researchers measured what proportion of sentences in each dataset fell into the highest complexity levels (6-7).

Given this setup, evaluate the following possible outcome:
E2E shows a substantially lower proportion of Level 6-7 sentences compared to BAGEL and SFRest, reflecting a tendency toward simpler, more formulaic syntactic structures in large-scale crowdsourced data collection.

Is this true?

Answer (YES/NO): NO